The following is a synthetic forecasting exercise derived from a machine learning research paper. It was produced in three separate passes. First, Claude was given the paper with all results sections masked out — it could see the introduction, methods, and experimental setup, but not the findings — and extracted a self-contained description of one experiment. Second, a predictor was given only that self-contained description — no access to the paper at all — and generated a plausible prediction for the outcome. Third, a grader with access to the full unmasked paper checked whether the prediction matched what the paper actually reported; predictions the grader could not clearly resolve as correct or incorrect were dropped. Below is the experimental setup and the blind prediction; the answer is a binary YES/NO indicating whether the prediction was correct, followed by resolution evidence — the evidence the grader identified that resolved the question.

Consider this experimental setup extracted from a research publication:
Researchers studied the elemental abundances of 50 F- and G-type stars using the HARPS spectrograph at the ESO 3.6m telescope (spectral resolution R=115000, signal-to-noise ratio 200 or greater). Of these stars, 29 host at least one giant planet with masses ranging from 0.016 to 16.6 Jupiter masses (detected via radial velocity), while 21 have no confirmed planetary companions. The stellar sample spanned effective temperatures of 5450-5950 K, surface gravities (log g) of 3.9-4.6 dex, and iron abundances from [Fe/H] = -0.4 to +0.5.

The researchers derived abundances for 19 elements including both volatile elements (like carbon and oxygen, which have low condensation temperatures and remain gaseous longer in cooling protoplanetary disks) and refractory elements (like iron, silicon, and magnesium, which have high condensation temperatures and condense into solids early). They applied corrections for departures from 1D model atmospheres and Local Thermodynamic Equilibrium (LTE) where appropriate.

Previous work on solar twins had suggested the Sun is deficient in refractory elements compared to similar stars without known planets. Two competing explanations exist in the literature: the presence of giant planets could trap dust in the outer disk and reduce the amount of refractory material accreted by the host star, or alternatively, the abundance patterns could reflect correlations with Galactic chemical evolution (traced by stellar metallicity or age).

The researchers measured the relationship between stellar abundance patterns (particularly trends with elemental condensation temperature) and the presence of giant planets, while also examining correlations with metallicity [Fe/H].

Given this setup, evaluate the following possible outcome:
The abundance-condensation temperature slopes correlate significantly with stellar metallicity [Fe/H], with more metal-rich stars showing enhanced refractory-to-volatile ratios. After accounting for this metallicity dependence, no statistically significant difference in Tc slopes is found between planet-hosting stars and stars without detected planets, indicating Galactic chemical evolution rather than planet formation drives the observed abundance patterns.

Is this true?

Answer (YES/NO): NO